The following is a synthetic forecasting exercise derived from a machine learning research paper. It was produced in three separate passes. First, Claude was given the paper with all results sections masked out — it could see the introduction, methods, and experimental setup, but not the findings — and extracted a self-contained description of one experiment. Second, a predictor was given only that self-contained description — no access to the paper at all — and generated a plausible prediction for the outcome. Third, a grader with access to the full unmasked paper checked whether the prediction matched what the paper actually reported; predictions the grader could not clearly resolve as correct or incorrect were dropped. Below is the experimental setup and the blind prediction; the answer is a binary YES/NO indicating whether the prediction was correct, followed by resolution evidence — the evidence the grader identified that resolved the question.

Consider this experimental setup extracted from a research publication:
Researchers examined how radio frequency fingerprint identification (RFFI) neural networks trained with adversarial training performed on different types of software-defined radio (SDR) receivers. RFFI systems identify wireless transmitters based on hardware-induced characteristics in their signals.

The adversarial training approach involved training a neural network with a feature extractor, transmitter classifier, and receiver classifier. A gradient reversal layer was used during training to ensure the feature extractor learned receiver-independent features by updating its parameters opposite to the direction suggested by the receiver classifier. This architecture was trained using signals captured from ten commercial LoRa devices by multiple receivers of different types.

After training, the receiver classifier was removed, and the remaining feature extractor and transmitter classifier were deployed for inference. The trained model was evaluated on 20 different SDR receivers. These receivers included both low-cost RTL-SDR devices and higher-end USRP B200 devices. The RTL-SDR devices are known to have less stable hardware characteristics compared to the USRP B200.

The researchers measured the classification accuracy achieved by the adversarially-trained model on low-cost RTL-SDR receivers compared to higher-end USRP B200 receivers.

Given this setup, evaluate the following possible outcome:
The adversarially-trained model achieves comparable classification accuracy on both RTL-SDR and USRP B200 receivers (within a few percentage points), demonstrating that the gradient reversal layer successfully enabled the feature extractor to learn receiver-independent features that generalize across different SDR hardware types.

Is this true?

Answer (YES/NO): NO